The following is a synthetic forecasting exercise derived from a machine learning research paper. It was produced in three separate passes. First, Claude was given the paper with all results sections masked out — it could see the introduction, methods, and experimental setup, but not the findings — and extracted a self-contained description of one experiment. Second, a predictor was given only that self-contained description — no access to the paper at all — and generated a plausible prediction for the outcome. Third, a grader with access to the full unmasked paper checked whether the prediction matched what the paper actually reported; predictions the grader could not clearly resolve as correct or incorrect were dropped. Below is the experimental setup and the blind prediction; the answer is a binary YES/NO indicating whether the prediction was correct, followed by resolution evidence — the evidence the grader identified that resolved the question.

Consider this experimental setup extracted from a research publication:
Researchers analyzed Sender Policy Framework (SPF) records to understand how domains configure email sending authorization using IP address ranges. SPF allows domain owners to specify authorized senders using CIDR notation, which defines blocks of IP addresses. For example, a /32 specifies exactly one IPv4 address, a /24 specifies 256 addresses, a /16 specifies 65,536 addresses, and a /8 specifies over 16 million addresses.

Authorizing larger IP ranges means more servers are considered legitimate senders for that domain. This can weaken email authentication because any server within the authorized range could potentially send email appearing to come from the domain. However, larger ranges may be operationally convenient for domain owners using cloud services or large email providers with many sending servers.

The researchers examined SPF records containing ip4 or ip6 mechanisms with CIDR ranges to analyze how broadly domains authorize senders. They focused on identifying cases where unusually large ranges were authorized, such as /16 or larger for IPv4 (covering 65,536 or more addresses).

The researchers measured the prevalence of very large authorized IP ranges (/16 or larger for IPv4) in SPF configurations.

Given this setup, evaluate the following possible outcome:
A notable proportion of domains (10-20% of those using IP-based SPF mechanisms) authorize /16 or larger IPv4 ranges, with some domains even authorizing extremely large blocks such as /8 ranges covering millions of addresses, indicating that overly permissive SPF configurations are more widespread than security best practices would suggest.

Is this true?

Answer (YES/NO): NO